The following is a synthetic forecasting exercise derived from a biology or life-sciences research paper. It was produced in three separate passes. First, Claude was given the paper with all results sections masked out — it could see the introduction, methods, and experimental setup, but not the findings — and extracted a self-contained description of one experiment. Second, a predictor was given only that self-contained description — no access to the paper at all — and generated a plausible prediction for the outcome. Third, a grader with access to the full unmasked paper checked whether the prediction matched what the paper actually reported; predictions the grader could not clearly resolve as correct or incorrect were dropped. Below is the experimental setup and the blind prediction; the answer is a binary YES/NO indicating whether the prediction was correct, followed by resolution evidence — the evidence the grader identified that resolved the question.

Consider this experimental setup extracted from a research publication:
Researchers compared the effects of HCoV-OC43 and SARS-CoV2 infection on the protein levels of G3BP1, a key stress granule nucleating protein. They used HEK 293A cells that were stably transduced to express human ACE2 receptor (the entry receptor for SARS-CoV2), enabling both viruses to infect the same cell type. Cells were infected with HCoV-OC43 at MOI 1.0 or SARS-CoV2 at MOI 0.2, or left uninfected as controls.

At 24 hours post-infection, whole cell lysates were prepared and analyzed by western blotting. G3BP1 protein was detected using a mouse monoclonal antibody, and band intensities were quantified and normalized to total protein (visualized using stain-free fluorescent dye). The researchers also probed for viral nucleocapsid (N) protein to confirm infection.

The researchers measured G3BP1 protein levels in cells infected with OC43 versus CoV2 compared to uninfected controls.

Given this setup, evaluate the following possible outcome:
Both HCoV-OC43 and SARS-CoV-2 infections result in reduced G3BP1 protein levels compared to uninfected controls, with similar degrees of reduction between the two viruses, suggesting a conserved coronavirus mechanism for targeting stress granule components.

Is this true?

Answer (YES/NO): NO